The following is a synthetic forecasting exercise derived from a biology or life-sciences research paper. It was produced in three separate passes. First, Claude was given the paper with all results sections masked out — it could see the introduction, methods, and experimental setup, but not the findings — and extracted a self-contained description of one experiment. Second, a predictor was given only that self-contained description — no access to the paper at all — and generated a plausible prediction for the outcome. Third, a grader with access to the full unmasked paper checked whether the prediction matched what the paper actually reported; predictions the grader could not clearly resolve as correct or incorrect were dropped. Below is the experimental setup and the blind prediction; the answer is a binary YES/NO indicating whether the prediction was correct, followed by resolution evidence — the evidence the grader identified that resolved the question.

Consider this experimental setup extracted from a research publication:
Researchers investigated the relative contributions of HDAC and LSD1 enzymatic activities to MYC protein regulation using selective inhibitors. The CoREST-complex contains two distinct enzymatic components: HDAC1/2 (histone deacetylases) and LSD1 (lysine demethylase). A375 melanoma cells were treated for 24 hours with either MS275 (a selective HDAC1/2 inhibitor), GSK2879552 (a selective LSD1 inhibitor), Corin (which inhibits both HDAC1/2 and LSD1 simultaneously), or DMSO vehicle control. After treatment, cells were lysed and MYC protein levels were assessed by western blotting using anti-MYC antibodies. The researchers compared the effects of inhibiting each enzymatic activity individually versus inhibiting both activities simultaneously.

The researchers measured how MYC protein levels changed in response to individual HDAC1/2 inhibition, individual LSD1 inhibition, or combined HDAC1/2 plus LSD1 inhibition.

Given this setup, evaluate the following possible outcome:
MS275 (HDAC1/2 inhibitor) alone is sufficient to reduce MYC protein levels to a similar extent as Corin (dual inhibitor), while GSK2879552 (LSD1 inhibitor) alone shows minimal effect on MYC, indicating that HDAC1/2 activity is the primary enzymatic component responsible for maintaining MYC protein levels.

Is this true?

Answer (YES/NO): NO